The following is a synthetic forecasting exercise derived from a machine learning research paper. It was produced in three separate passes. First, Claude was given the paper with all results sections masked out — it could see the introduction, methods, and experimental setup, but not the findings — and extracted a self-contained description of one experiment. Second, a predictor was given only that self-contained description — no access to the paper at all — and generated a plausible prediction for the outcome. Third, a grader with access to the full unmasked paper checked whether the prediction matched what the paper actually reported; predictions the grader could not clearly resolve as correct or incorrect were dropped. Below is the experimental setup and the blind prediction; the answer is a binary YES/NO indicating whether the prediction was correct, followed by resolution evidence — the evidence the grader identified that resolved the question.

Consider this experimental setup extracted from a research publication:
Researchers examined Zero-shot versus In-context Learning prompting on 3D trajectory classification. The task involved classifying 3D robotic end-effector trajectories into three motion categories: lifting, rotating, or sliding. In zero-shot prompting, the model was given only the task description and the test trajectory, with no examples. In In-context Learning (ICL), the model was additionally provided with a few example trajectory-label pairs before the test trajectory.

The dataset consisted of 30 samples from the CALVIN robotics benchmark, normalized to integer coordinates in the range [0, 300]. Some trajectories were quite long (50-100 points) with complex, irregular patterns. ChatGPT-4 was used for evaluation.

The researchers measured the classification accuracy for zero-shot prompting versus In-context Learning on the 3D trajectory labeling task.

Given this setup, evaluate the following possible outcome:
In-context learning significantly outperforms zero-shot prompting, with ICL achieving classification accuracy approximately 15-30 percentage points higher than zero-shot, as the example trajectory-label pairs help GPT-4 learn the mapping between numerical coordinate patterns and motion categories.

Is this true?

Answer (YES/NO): NO